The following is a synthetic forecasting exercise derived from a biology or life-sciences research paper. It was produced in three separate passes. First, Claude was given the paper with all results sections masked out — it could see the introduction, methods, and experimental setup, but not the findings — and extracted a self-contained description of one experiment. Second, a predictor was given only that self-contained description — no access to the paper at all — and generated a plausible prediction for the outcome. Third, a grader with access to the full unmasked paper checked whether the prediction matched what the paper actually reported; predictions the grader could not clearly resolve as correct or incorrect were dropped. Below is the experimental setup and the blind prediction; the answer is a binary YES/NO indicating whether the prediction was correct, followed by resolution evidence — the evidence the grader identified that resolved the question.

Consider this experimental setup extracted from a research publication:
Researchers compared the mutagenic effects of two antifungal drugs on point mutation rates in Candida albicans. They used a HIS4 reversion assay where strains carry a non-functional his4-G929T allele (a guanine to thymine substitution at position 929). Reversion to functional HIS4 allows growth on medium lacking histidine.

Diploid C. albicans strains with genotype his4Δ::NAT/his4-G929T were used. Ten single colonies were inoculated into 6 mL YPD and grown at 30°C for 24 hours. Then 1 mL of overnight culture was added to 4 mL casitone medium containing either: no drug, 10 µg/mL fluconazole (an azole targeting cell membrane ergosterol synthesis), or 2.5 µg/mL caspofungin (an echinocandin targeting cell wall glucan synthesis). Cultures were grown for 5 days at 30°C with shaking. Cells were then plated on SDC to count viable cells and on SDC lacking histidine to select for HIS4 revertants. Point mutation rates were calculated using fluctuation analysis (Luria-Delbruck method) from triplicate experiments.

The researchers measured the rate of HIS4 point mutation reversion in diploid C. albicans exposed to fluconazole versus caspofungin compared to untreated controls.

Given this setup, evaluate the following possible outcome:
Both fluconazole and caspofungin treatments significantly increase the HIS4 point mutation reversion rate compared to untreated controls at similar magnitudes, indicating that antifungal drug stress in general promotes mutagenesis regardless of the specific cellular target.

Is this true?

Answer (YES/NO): NO